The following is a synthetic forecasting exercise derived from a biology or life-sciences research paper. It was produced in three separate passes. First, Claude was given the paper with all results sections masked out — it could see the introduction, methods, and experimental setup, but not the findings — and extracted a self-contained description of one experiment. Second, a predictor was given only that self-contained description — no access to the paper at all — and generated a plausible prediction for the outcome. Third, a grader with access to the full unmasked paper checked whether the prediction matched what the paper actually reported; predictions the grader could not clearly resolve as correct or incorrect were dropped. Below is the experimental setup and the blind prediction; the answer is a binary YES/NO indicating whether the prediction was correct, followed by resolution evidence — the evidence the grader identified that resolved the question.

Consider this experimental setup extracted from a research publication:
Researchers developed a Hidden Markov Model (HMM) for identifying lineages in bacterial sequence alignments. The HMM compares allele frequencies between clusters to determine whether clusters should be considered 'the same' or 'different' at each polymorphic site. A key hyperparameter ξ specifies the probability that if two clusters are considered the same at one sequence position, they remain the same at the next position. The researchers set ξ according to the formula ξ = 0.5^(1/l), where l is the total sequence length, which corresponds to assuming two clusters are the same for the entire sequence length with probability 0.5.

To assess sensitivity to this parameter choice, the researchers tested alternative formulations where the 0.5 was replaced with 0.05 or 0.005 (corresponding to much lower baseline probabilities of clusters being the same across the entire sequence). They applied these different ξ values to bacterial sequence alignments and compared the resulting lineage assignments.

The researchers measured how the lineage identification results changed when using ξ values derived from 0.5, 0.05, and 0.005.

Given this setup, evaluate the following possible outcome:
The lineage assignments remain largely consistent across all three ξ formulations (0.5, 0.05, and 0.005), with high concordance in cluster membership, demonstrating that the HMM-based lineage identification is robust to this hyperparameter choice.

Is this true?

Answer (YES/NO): YES